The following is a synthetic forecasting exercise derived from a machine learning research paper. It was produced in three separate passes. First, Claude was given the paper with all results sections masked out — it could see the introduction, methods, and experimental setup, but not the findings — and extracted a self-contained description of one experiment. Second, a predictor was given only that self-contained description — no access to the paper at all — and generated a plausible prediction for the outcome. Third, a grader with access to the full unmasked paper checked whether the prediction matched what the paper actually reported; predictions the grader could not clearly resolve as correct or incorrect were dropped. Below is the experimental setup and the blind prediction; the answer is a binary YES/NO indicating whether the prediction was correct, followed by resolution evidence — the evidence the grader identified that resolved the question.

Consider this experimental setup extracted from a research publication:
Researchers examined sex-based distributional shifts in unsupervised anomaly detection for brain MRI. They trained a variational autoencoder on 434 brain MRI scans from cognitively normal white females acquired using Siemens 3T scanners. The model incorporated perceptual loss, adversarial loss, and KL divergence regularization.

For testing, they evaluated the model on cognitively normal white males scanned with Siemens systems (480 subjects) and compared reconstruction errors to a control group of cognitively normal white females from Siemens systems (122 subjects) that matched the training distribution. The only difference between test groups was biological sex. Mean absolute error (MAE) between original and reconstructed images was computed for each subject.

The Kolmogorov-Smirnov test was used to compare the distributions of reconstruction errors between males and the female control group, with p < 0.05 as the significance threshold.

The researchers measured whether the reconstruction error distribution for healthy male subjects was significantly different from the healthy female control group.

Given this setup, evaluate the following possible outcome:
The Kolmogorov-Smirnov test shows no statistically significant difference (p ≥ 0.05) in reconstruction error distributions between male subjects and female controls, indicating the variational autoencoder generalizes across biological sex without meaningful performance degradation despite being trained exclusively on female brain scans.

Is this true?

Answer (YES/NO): NO